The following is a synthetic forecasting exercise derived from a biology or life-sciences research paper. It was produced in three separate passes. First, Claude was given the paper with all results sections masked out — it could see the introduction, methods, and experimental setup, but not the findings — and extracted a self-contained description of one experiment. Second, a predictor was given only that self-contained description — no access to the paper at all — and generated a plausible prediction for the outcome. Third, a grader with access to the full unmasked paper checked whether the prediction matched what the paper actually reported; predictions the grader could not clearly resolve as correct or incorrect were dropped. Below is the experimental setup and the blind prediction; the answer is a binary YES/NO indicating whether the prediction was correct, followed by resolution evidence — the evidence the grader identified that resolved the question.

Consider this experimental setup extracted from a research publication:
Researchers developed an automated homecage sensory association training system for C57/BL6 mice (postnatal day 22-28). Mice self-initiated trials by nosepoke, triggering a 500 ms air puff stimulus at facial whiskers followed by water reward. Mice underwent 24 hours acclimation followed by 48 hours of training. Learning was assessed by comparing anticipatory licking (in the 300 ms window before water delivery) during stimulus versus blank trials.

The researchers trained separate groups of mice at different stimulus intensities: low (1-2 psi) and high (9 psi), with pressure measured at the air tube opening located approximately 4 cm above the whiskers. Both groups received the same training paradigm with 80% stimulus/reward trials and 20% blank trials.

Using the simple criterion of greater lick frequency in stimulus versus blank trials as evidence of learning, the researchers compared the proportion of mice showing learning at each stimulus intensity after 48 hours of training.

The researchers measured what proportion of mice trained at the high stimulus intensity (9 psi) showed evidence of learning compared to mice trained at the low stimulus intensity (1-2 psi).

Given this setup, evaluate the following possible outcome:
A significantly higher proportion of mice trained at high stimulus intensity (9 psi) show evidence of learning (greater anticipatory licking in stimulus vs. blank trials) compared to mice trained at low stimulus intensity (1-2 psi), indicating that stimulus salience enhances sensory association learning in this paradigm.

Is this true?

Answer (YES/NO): YES